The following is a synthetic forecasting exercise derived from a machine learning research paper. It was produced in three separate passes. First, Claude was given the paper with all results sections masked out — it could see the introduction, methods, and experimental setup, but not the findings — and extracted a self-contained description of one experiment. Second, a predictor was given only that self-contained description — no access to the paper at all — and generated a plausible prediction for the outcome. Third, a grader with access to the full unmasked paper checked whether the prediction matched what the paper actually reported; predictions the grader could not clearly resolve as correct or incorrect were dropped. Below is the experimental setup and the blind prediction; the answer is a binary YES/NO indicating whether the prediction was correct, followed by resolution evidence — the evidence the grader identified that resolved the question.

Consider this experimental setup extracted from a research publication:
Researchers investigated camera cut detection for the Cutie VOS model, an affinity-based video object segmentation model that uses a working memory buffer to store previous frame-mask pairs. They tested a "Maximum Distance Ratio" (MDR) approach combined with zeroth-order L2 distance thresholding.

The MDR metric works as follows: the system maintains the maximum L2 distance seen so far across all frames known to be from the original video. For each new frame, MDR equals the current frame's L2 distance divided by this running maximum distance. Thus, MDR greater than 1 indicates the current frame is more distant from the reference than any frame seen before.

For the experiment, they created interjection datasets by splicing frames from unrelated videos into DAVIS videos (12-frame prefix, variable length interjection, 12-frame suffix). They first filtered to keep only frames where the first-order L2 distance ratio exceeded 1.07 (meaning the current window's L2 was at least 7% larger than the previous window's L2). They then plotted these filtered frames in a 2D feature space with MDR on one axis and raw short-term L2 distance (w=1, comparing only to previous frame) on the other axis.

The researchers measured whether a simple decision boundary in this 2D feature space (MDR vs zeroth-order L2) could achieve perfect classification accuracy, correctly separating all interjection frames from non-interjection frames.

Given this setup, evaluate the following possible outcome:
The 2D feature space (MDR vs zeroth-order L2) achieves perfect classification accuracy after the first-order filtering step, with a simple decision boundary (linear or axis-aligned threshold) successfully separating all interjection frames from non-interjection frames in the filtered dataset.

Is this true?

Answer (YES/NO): YES